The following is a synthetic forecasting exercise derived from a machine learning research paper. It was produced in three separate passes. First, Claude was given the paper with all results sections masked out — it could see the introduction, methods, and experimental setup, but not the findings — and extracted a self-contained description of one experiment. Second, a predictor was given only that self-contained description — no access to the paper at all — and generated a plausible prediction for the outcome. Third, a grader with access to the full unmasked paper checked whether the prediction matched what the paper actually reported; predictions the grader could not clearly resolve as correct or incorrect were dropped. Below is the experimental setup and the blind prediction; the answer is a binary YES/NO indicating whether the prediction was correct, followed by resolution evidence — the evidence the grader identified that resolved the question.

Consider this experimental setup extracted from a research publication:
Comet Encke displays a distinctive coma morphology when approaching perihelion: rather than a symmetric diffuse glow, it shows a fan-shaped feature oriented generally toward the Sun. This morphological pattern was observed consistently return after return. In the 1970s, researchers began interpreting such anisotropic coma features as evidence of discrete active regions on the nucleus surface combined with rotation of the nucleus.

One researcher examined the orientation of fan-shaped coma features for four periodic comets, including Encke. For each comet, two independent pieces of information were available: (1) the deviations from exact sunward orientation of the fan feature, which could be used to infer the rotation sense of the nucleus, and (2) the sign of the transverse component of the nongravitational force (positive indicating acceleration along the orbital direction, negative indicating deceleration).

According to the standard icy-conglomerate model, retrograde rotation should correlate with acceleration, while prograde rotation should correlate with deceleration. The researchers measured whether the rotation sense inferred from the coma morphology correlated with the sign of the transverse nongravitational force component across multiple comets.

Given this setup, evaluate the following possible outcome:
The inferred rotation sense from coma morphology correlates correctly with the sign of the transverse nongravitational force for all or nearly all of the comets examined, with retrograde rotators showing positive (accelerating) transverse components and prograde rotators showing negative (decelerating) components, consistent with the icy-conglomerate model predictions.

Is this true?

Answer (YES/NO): YES